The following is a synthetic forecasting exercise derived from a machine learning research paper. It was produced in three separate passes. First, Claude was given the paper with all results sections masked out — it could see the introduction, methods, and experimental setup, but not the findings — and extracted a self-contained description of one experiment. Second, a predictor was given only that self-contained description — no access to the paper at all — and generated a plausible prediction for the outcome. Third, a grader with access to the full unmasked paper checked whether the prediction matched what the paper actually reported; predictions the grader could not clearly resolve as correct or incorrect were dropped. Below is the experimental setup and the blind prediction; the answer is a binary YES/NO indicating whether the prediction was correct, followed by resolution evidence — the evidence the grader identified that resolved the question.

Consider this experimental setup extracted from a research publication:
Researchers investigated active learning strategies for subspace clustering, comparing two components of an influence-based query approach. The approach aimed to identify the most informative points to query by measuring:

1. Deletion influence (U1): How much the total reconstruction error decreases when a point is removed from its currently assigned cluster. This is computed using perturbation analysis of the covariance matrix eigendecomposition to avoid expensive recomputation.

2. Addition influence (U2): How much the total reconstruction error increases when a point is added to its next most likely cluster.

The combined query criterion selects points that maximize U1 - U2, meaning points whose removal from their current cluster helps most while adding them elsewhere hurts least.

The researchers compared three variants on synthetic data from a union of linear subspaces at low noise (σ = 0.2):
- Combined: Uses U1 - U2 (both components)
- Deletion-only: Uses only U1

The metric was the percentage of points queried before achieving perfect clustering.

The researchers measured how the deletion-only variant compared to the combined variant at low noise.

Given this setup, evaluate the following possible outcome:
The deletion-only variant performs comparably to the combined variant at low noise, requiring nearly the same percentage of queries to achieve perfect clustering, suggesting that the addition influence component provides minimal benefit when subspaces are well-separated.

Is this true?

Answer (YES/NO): NO